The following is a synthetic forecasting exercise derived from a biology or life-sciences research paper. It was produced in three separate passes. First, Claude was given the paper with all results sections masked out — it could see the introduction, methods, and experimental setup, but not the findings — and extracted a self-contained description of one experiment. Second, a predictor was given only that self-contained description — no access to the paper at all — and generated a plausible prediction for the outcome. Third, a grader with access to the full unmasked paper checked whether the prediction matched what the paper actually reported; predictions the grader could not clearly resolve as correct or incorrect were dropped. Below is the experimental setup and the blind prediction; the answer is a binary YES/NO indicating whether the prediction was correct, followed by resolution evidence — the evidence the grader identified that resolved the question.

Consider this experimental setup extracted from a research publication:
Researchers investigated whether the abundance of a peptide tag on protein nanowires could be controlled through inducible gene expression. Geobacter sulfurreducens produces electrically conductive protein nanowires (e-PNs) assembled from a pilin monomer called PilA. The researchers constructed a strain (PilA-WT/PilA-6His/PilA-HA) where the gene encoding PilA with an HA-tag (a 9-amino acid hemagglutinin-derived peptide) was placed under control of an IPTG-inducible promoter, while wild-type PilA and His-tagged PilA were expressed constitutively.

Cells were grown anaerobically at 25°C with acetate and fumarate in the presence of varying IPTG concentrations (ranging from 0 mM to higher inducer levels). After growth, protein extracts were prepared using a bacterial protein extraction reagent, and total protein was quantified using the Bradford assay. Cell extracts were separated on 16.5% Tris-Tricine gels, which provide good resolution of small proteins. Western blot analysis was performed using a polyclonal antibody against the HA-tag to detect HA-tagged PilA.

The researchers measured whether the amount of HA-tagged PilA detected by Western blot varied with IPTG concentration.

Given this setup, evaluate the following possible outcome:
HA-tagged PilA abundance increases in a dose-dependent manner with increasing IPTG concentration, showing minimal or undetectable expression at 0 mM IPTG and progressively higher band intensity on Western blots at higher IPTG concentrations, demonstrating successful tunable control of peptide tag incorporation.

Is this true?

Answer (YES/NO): NO